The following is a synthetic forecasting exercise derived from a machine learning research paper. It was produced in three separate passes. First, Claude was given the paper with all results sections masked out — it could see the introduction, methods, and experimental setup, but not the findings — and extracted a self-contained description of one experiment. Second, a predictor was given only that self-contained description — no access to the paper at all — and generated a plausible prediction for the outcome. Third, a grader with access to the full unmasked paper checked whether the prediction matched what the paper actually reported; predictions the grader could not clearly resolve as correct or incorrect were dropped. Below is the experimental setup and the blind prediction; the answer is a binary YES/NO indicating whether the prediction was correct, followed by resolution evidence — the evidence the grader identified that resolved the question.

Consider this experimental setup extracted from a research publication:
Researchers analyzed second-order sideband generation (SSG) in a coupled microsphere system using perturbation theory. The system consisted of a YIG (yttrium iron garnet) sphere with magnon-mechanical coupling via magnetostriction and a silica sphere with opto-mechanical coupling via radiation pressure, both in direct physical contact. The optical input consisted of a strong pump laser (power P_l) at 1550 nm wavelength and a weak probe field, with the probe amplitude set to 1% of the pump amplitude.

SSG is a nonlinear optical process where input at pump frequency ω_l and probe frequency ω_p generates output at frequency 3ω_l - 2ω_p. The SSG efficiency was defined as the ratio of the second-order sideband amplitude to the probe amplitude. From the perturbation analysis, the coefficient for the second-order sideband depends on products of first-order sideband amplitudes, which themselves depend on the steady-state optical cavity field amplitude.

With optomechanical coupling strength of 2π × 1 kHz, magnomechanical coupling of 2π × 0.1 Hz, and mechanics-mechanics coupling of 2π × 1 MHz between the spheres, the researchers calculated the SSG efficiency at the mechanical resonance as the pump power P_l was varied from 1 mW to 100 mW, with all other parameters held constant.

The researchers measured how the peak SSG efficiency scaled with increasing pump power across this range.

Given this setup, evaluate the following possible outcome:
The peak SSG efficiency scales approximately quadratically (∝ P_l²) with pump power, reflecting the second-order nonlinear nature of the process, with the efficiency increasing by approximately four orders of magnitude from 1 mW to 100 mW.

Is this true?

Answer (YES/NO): NO